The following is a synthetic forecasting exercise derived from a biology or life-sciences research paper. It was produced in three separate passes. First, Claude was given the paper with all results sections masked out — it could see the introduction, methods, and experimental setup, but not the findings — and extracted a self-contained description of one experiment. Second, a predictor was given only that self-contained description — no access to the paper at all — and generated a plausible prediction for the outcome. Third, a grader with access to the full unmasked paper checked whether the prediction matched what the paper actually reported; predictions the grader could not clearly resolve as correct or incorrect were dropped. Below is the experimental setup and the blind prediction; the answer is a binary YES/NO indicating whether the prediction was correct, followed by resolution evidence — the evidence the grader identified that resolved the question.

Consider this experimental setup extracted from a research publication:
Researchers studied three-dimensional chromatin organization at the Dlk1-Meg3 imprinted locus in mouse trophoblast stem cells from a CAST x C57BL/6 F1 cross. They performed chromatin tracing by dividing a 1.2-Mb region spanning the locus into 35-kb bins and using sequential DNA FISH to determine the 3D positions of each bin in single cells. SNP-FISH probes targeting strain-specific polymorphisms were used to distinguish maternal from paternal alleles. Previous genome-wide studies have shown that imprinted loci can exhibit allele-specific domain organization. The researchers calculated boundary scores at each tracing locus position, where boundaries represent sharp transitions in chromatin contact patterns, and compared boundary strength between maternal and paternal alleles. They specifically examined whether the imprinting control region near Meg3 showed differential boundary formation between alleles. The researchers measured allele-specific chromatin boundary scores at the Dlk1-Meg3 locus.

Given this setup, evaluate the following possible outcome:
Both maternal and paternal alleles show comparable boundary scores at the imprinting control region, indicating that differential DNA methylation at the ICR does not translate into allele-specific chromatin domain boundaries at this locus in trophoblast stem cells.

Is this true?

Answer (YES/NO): NO